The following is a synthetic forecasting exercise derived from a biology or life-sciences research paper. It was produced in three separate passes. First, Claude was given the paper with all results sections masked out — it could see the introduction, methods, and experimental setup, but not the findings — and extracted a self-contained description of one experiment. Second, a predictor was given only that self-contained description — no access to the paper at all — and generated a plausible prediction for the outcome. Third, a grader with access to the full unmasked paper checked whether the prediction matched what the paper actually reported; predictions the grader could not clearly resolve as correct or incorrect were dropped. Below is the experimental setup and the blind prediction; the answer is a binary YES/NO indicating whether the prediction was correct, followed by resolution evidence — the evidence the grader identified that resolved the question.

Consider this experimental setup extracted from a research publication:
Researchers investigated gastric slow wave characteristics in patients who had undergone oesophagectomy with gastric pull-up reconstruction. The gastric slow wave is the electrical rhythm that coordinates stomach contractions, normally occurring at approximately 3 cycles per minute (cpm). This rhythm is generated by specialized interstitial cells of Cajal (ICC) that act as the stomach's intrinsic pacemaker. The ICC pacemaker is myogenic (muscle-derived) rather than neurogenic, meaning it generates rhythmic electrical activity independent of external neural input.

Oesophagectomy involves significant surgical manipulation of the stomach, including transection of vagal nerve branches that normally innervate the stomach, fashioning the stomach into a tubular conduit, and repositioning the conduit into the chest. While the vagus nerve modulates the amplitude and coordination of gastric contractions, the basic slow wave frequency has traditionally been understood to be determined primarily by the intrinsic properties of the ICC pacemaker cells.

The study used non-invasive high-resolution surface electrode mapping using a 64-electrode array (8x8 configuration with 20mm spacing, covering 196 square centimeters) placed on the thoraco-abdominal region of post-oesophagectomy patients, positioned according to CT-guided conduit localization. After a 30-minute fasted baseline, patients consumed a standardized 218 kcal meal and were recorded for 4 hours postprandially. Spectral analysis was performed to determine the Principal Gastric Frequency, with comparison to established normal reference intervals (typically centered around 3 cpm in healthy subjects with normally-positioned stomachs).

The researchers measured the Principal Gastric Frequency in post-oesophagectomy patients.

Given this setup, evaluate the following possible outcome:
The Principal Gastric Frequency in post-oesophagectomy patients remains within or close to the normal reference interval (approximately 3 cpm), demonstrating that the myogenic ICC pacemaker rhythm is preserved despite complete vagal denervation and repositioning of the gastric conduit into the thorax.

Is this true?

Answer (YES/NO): NO